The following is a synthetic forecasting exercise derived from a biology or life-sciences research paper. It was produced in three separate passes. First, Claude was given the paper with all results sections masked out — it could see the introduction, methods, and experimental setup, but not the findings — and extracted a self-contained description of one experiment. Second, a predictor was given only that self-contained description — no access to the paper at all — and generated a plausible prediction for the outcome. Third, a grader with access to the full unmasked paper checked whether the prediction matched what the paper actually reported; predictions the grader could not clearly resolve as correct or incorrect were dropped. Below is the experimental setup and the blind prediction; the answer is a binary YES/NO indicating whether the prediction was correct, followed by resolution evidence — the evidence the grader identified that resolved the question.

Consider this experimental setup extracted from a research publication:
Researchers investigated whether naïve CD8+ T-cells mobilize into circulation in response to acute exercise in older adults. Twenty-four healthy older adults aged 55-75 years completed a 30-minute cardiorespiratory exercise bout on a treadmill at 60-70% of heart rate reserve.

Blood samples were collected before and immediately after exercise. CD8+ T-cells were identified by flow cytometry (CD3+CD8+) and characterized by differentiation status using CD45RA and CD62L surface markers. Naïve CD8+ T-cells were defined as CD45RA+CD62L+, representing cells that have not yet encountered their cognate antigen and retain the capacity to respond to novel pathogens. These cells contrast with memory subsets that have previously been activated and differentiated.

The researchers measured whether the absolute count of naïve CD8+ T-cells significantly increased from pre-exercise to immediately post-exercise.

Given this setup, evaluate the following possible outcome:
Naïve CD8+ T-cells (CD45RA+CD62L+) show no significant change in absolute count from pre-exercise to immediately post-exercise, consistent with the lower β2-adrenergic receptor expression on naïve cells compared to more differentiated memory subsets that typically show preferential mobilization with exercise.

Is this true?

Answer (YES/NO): YES